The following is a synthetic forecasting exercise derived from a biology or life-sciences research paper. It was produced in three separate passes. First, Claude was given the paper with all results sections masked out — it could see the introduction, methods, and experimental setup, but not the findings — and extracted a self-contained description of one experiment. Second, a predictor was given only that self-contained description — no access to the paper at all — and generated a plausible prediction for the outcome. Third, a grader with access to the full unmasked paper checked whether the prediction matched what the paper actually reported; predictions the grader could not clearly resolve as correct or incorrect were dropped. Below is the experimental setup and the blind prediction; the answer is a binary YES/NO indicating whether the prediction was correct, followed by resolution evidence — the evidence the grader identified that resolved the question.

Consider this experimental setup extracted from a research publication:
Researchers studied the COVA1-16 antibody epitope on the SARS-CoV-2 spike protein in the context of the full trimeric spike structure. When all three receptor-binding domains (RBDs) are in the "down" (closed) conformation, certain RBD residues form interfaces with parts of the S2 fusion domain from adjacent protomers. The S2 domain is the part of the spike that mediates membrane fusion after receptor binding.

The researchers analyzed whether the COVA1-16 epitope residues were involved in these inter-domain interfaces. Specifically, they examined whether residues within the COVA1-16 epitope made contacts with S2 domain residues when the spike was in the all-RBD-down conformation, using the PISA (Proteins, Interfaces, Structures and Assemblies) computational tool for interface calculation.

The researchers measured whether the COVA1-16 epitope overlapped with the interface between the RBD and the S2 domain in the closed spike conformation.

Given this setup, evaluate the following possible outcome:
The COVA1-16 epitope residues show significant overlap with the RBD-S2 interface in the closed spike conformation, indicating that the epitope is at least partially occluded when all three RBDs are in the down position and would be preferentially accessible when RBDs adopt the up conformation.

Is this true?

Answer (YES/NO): YES